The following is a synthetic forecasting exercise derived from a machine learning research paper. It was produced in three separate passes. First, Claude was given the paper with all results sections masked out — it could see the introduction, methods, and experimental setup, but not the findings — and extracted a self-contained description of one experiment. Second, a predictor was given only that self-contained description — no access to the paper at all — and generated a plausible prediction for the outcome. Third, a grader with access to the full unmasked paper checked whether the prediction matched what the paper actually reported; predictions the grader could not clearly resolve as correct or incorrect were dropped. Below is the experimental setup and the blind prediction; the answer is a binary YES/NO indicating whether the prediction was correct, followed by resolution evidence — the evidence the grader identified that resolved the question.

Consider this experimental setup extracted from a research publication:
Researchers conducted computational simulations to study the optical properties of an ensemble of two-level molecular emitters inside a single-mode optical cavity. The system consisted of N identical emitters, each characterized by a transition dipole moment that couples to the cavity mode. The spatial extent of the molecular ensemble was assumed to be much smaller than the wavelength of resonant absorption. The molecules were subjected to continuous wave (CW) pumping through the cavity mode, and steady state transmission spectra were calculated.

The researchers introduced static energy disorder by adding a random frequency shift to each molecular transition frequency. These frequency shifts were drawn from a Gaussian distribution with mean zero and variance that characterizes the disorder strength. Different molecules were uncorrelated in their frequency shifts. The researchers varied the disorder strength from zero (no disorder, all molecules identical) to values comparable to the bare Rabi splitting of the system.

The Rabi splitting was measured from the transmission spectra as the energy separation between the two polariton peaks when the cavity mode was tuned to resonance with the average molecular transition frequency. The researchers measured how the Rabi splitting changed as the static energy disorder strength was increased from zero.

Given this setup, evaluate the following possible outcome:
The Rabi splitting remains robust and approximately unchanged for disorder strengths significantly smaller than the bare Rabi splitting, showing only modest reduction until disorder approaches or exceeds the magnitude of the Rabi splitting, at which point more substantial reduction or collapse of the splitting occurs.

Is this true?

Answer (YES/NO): NO